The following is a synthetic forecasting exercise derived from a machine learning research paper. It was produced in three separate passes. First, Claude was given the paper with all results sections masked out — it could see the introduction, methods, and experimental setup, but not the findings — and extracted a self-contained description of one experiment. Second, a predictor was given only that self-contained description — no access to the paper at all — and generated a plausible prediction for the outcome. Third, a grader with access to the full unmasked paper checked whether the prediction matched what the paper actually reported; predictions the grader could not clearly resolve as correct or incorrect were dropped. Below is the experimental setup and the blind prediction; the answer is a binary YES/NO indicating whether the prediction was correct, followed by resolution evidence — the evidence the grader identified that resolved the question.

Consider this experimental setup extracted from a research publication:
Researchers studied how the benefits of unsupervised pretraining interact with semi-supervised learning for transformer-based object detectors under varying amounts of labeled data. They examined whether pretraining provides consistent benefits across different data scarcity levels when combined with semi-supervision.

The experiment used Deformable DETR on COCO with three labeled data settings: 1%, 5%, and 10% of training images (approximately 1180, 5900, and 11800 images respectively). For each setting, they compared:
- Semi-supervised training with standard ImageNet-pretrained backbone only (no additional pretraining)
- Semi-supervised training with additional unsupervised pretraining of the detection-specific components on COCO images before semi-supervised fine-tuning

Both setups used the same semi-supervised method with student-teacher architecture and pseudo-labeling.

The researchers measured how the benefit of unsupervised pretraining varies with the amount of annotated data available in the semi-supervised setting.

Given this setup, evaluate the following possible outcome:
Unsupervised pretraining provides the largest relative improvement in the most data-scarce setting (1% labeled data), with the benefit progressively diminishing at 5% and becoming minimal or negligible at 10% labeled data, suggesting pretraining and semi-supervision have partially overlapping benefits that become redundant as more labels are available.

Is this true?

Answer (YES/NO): NO